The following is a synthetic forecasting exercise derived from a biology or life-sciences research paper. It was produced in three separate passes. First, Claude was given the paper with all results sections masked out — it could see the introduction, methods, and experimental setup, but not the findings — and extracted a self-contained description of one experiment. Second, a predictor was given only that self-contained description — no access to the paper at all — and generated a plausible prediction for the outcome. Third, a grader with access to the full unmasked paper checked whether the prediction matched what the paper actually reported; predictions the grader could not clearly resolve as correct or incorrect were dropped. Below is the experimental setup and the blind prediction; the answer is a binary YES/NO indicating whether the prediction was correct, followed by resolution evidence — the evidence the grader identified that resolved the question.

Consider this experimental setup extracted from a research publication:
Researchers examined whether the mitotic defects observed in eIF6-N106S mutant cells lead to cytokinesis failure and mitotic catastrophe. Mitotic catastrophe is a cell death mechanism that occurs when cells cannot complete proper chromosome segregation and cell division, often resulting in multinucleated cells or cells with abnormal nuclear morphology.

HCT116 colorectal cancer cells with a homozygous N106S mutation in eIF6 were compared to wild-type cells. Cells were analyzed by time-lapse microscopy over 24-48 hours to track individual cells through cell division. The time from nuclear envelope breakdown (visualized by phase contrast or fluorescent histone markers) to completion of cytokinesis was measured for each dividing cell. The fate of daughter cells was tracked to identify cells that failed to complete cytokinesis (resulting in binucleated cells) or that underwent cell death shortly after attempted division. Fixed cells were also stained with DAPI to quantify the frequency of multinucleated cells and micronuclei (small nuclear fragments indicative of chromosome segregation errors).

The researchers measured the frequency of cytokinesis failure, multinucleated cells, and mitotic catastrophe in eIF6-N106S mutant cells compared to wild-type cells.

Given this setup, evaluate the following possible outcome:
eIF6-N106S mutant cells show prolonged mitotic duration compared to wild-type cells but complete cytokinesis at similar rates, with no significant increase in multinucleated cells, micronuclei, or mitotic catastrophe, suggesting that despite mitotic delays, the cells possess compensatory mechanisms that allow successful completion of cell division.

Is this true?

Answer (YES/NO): NO